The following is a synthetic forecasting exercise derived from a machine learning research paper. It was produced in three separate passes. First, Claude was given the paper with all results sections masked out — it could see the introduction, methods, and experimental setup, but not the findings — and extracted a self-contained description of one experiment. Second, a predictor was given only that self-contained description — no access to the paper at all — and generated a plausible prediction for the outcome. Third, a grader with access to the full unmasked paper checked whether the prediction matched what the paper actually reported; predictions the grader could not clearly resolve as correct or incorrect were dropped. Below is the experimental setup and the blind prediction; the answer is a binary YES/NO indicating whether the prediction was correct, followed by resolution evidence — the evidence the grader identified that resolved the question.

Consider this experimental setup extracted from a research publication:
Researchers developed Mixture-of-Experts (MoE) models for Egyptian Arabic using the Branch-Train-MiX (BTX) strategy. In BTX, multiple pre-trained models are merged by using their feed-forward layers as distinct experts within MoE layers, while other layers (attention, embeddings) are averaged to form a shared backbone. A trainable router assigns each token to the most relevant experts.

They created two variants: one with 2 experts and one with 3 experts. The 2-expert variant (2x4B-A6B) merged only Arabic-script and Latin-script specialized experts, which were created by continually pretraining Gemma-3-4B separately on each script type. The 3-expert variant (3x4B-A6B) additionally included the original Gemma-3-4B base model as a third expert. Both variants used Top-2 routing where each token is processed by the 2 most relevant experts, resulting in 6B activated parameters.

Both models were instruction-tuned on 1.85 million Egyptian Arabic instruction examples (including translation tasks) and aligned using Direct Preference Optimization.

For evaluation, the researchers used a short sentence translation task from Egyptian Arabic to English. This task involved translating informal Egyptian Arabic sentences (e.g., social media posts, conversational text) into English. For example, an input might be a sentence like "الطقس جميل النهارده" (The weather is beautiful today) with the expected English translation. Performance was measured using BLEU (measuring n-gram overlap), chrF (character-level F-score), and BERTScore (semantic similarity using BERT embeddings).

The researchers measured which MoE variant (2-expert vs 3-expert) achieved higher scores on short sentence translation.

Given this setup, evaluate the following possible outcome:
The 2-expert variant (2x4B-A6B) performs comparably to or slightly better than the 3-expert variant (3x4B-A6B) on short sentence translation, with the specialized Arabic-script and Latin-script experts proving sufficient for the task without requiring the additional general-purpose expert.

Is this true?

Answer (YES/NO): NO